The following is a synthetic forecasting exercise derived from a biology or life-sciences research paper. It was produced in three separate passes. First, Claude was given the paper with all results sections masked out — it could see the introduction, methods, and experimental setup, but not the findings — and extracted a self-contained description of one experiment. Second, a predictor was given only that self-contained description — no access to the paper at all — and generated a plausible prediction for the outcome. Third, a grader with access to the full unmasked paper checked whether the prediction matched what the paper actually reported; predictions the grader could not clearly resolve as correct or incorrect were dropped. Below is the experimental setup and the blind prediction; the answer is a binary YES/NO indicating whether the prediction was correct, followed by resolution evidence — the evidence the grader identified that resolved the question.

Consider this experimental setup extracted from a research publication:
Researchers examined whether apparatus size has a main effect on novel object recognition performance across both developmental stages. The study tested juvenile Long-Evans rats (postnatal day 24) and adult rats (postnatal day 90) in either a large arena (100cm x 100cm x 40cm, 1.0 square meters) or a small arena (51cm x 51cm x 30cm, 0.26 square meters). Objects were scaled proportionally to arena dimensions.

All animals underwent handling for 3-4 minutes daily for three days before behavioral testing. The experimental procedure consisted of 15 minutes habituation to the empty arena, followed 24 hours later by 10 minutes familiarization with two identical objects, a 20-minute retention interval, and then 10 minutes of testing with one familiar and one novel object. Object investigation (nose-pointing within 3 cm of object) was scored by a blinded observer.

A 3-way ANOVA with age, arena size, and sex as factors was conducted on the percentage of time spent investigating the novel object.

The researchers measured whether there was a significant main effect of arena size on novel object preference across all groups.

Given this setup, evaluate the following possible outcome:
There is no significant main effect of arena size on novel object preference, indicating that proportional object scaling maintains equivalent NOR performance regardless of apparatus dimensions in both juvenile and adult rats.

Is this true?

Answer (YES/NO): NO